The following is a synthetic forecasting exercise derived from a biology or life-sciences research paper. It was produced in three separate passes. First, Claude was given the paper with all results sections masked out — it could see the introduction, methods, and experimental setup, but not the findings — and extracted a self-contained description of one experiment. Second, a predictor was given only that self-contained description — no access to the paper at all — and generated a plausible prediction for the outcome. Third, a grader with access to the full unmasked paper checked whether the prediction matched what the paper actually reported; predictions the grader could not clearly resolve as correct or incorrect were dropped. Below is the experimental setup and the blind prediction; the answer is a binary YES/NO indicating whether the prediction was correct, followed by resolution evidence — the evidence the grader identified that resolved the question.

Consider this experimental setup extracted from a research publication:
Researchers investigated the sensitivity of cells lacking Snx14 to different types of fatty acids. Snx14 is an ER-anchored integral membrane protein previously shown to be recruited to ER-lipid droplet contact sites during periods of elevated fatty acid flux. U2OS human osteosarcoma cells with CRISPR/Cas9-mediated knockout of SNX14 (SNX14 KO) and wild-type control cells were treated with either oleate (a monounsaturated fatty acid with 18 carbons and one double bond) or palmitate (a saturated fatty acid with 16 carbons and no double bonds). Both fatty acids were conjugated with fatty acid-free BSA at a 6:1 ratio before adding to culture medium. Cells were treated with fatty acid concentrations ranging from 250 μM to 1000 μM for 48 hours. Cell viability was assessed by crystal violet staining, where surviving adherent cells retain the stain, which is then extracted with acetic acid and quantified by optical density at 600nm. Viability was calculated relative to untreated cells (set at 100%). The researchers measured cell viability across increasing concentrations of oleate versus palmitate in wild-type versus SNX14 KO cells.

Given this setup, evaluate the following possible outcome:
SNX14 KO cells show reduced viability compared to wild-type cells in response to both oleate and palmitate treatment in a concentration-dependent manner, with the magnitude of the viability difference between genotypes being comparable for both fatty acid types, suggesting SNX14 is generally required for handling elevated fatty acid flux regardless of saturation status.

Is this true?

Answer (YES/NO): NO